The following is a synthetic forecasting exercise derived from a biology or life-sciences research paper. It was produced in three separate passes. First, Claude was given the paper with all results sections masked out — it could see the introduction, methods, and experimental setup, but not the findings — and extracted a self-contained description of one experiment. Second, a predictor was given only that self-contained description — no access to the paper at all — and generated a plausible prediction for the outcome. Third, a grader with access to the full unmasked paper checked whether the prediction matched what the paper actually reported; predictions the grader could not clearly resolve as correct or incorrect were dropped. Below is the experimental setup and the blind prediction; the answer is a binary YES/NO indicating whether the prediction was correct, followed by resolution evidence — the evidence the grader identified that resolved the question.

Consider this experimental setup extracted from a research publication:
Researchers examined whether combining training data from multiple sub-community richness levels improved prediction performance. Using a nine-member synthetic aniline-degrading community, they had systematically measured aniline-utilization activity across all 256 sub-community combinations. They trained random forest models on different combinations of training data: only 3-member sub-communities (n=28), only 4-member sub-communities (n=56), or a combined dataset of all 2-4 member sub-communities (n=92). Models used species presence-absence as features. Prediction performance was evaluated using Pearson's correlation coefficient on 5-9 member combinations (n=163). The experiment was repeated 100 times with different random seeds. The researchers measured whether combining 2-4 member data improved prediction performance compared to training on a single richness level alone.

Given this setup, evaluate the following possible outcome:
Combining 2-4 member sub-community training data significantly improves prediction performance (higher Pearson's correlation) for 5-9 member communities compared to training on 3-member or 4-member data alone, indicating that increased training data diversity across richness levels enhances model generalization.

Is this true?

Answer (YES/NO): NO